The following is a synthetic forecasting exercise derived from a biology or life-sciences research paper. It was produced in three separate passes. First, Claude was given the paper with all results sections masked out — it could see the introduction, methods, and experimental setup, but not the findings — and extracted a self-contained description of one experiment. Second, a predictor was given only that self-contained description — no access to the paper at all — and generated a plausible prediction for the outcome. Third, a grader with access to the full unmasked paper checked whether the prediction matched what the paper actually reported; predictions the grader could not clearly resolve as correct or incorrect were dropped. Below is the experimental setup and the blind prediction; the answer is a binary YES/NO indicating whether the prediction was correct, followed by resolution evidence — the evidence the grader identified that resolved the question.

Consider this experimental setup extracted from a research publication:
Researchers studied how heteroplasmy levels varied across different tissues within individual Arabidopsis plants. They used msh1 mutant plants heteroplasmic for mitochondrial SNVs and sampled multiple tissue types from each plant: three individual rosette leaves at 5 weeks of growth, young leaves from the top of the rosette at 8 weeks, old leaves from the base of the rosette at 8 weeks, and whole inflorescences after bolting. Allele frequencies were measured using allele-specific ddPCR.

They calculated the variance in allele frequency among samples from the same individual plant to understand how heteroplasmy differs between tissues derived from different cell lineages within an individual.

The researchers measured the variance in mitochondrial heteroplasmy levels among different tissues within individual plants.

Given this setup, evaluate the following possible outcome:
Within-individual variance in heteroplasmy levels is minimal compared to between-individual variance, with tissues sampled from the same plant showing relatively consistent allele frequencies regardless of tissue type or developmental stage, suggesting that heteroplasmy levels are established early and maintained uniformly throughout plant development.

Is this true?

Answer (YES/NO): NO